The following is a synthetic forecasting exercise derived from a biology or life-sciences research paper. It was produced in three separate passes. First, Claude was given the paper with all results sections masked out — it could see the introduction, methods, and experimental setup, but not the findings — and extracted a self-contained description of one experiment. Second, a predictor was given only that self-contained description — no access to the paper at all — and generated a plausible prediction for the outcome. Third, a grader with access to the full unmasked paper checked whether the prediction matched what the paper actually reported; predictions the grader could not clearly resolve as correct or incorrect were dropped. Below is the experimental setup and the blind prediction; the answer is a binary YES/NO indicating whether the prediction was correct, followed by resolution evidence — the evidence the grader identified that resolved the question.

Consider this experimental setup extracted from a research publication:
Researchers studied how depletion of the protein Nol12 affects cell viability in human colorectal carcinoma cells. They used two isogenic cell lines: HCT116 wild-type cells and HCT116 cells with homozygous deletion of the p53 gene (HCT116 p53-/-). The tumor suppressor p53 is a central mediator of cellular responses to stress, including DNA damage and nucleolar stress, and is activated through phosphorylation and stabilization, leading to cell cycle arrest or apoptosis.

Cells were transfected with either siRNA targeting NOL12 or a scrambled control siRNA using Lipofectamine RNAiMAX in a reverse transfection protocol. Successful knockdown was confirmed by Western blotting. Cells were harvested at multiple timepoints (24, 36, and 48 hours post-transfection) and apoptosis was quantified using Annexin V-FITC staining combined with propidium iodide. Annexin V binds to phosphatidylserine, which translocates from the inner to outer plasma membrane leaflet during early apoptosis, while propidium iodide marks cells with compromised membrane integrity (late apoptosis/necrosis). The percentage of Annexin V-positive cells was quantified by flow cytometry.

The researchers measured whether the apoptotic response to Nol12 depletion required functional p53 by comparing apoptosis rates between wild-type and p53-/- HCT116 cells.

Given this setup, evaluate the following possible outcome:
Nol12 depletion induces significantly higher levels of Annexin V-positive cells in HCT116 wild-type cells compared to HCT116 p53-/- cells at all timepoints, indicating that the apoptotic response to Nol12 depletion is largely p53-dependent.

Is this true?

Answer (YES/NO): NO